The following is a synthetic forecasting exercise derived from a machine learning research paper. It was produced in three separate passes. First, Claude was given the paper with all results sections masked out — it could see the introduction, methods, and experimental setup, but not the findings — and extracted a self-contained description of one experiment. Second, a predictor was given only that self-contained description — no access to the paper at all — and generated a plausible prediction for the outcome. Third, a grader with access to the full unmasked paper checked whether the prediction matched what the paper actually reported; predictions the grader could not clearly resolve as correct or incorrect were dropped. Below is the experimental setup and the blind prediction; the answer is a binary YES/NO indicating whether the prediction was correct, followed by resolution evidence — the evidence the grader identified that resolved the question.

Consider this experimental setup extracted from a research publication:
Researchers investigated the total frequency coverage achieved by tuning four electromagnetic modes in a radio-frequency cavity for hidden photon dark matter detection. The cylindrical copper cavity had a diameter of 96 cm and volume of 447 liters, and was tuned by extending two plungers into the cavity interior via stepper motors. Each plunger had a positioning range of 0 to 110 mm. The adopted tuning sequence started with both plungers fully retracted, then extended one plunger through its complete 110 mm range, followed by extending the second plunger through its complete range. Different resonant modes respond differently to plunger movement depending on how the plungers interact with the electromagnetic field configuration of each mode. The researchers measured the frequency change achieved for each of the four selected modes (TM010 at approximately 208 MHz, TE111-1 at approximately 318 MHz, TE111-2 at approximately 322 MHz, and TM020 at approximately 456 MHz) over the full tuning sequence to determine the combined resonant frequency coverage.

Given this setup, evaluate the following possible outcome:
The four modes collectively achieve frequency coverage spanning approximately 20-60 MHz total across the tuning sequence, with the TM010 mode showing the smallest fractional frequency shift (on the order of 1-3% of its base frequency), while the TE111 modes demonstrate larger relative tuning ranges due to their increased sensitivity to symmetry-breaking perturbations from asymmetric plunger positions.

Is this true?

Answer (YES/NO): NO